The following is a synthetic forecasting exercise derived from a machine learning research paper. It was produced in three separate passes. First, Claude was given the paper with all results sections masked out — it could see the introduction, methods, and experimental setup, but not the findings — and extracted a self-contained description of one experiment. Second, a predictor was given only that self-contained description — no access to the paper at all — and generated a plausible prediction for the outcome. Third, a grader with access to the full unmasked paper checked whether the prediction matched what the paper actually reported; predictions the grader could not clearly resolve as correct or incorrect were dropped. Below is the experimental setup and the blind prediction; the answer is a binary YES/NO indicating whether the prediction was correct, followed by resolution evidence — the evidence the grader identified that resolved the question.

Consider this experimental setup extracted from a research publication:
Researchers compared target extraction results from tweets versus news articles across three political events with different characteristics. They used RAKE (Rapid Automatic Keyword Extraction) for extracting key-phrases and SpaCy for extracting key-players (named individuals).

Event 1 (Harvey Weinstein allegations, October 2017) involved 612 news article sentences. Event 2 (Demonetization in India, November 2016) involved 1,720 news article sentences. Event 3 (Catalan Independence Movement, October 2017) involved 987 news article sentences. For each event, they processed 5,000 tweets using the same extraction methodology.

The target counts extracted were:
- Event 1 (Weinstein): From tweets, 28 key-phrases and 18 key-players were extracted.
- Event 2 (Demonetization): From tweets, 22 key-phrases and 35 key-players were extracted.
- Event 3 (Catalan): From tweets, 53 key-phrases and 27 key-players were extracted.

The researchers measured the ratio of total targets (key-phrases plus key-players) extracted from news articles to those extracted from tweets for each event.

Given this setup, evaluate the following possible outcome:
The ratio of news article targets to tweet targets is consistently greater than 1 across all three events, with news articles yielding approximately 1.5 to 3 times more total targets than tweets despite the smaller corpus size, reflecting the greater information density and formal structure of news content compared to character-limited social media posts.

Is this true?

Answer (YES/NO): NO